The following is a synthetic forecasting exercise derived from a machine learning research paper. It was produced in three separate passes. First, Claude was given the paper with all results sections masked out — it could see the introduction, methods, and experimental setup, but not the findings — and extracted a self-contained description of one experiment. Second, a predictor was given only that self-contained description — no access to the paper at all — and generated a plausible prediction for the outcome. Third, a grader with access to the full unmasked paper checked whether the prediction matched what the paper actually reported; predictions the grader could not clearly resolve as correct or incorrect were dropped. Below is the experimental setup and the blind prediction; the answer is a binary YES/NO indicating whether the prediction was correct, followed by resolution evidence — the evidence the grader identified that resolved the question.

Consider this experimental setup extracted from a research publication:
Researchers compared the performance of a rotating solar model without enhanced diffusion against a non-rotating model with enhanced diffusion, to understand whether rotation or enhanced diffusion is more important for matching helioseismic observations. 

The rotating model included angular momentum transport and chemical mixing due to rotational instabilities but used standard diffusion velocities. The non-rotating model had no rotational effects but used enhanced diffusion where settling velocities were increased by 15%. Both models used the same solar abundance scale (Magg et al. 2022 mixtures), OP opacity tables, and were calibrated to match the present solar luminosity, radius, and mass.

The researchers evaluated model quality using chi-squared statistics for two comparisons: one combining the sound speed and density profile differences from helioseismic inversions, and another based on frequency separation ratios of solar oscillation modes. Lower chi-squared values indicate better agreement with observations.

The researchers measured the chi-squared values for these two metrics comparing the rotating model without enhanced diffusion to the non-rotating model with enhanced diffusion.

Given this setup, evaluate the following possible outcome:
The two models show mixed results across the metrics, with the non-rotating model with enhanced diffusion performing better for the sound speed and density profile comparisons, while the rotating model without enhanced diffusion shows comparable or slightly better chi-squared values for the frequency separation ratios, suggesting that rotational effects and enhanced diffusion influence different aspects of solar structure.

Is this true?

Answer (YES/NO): NO